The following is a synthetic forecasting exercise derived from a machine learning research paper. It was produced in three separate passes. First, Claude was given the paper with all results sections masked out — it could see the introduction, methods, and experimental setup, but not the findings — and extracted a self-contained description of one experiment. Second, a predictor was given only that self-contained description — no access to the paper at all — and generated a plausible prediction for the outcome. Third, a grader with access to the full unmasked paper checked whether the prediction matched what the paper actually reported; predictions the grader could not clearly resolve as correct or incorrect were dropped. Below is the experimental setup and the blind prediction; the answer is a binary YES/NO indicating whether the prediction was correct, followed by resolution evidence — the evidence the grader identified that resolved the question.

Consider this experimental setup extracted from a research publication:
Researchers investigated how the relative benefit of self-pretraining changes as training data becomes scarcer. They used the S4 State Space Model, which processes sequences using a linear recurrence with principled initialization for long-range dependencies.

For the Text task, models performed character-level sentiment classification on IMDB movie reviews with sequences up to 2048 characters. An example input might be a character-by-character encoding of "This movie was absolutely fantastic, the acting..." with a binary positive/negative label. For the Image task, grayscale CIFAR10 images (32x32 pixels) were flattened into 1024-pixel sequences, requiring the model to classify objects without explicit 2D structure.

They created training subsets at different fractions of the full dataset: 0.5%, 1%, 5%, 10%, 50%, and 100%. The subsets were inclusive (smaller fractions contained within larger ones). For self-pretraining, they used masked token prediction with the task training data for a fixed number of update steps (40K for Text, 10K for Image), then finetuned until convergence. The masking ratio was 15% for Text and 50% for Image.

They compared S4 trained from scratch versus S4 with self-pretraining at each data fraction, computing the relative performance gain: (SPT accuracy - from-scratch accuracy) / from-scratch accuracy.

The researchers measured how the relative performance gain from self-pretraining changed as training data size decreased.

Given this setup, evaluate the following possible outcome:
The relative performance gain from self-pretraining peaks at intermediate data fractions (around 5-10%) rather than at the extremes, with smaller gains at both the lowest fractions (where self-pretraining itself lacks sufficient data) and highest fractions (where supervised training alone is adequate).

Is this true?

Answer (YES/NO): NO